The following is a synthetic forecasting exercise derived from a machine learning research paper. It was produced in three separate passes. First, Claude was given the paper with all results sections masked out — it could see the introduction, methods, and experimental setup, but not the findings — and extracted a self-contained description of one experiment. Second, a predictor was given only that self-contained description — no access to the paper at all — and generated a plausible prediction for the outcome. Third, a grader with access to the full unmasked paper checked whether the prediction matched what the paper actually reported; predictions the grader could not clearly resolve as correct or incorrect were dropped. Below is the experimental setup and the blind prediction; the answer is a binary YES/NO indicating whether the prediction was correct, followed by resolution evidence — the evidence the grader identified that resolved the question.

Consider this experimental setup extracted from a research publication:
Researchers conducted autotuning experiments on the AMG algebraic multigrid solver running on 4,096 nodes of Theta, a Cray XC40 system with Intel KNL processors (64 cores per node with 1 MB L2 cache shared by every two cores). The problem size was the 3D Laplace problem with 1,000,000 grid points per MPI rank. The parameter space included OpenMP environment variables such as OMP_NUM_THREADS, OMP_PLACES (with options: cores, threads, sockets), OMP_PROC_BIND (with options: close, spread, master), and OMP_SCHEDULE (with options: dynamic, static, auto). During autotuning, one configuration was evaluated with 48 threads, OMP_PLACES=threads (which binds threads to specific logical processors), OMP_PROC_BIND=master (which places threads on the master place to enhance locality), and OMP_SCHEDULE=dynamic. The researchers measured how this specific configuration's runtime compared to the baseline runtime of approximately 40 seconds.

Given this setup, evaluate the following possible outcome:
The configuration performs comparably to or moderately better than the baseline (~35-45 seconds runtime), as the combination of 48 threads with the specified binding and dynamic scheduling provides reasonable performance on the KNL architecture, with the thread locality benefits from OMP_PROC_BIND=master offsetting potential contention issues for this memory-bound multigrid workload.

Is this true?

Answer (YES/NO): NO